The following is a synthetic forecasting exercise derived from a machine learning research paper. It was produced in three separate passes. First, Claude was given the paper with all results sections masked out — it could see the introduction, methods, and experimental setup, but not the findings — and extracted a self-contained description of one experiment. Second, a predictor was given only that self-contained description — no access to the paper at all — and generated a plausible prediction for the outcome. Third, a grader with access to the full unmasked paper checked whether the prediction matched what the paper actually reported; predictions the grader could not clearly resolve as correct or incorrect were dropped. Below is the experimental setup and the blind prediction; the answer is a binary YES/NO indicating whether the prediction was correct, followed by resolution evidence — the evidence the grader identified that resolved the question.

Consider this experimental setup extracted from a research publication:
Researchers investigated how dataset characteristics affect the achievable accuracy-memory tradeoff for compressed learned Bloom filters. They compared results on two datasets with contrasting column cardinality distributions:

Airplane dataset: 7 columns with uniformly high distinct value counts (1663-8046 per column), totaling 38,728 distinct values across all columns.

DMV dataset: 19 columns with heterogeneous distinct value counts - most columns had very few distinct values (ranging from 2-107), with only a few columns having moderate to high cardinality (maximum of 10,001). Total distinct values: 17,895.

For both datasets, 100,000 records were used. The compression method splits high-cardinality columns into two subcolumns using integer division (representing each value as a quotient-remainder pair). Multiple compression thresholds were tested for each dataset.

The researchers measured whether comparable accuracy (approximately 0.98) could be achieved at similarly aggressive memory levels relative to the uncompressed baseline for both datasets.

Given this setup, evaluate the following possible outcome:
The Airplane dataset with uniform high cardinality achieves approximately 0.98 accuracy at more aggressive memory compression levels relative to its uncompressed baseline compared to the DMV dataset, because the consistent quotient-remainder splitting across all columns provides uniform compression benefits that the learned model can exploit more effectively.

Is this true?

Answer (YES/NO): NO